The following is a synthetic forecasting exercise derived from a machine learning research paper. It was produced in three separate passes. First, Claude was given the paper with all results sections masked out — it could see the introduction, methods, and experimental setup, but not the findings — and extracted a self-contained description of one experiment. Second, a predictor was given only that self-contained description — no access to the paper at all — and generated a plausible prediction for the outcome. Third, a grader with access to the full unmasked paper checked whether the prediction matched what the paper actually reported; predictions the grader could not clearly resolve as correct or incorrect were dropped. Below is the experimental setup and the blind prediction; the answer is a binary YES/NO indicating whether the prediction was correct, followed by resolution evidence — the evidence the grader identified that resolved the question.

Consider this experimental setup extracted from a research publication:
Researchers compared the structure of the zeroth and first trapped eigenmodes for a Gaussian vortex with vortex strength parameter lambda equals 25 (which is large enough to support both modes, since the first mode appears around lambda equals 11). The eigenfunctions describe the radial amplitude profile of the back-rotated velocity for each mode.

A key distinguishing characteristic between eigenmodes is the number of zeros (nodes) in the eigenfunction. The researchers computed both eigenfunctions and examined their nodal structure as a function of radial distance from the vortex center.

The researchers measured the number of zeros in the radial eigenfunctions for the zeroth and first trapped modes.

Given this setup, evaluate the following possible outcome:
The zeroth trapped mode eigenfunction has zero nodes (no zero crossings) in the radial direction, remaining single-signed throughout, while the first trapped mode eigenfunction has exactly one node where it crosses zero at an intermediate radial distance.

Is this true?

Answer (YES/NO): YES